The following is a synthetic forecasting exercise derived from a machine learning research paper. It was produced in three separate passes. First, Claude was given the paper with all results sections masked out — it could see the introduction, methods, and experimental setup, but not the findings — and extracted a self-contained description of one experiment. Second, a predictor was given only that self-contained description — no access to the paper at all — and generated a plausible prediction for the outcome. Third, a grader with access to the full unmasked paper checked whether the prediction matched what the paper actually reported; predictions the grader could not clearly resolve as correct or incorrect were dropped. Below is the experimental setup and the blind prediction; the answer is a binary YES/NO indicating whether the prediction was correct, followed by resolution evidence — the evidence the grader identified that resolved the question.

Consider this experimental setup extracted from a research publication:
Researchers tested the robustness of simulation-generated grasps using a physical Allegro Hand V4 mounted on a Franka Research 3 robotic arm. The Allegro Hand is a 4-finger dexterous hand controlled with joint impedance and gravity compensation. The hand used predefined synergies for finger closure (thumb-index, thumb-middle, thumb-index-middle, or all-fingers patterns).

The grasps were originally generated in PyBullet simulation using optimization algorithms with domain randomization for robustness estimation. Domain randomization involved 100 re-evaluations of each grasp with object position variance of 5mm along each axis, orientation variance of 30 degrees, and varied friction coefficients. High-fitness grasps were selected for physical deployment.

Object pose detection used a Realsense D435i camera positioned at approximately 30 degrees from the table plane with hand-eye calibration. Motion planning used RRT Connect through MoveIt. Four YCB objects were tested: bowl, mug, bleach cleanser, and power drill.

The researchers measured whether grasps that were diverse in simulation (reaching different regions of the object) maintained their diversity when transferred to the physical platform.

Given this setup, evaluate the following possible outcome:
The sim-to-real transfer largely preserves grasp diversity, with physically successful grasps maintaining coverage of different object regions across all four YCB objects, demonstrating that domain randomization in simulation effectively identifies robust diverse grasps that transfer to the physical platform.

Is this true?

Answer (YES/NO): YES